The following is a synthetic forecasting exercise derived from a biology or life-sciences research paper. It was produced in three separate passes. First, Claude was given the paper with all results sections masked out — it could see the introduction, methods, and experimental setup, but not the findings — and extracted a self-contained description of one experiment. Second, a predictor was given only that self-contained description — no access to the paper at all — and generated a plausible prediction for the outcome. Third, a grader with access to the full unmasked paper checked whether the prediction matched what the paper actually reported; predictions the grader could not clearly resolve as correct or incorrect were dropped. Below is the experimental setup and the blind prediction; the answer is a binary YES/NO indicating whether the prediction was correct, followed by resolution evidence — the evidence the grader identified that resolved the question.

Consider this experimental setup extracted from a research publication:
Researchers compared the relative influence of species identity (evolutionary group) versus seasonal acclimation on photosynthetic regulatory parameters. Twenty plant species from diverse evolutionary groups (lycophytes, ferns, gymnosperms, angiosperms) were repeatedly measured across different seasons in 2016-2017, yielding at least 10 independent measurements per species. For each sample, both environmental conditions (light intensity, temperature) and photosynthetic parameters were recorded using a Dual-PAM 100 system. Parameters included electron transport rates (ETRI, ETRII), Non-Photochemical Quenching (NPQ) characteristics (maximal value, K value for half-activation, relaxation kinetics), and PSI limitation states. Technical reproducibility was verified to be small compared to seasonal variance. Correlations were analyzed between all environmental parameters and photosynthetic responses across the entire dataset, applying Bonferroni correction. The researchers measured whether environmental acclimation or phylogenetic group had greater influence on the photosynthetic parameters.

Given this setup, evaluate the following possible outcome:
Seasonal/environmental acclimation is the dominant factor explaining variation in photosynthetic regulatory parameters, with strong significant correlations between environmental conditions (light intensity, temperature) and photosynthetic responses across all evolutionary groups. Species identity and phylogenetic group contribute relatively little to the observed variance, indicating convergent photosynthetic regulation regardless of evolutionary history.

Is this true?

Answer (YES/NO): NO